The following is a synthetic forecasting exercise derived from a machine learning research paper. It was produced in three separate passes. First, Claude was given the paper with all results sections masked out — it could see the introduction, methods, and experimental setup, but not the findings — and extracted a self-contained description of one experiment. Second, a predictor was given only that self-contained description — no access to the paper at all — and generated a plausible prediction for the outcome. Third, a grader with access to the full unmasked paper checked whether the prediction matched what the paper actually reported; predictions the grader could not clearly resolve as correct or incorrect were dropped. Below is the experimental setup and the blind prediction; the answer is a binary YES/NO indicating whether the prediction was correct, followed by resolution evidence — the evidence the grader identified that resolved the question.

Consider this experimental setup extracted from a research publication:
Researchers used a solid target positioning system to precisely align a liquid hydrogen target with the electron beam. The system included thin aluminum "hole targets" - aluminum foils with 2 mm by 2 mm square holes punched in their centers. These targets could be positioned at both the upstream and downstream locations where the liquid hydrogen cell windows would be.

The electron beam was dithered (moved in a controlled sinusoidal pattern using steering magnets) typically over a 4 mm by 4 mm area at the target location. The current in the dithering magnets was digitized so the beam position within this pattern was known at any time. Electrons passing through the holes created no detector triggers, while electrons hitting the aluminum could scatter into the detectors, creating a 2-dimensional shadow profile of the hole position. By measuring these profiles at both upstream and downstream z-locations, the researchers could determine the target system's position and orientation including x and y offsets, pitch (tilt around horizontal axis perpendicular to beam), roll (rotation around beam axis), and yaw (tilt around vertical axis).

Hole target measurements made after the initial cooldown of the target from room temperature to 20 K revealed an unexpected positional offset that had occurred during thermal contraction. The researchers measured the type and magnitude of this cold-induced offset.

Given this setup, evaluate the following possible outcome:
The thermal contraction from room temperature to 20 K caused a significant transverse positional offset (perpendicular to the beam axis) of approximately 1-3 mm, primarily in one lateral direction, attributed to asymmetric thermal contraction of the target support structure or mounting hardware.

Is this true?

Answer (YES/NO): NO